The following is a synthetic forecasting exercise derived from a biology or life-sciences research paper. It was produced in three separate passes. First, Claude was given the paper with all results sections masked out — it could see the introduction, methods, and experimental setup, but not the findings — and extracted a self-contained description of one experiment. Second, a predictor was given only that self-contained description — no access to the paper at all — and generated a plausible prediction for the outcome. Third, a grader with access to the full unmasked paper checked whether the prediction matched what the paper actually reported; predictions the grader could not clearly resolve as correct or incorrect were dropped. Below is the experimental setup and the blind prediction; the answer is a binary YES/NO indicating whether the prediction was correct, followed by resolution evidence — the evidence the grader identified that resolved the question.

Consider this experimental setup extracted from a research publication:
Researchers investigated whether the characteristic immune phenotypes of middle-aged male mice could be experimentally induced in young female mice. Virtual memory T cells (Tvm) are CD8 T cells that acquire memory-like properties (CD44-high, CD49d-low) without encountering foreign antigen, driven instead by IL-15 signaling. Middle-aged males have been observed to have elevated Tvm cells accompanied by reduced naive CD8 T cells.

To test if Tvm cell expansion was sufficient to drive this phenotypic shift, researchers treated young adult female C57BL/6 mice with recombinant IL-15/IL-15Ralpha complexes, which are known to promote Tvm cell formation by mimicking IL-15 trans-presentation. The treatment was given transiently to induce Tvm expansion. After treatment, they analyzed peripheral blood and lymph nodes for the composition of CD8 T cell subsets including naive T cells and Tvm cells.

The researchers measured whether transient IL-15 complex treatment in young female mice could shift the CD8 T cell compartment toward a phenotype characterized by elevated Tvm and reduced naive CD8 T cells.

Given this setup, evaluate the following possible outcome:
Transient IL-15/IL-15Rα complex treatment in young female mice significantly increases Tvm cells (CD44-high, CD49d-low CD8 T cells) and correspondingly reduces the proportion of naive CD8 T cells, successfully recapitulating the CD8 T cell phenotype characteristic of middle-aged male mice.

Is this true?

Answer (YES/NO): YES